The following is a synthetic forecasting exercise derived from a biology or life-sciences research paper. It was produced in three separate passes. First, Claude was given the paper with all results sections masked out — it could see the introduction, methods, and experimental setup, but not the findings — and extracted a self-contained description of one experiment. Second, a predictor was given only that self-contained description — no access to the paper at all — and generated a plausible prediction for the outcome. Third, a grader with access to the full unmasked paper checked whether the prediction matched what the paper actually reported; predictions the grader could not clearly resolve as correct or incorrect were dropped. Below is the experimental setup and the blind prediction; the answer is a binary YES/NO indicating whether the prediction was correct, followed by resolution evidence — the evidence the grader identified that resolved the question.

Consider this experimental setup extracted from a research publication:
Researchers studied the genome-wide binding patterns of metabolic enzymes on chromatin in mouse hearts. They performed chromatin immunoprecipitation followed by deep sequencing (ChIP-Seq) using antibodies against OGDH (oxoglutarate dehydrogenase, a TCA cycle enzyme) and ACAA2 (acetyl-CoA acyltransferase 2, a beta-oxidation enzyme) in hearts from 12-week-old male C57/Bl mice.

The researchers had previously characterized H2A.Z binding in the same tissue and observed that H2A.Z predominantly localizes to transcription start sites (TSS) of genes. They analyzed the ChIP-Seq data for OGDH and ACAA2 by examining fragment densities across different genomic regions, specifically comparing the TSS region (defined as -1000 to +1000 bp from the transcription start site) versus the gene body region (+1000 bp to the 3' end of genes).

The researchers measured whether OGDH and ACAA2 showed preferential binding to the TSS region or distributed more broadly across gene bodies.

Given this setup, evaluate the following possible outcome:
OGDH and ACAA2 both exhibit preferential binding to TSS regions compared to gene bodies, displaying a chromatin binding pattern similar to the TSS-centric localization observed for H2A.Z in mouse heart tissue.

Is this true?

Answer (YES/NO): YES